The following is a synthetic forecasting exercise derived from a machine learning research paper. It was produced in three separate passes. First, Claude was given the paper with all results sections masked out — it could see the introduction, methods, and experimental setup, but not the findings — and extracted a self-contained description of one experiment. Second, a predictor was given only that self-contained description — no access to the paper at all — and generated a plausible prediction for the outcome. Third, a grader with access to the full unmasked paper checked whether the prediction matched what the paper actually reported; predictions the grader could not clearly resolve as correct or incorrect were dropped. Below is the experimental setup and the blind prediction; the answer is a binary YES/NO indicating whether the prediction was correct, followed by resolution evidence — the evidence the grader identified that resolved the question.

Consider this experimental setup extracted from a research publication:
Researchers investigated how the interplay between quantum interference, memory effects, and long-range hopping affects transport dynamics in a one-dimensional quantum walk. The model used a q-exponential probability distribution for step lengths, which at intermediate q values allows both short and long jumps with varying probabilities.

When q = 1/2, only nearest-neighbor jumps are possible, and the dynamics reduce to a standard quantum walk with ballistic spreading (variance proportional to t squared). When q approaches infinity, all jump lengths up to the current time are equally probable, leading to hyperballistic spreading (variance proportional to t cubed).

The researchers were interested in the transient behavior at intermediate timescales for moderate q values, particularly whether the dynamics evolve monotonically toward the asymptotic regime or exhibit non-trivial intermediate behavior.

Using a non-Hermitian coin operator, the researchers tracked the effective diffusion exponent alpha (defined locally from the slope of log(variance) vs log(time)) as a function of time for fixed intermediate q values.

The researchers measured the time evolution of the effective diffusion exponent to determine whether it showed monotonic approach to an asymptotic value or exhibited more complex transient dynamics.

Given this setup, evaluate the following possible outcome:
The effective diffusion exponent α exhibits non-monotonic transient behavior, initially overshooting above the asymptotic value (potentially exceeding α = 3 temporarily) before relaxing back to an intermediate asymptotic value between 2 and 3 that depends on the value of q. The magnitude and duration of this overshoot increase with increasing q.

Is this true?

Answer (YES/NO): NO